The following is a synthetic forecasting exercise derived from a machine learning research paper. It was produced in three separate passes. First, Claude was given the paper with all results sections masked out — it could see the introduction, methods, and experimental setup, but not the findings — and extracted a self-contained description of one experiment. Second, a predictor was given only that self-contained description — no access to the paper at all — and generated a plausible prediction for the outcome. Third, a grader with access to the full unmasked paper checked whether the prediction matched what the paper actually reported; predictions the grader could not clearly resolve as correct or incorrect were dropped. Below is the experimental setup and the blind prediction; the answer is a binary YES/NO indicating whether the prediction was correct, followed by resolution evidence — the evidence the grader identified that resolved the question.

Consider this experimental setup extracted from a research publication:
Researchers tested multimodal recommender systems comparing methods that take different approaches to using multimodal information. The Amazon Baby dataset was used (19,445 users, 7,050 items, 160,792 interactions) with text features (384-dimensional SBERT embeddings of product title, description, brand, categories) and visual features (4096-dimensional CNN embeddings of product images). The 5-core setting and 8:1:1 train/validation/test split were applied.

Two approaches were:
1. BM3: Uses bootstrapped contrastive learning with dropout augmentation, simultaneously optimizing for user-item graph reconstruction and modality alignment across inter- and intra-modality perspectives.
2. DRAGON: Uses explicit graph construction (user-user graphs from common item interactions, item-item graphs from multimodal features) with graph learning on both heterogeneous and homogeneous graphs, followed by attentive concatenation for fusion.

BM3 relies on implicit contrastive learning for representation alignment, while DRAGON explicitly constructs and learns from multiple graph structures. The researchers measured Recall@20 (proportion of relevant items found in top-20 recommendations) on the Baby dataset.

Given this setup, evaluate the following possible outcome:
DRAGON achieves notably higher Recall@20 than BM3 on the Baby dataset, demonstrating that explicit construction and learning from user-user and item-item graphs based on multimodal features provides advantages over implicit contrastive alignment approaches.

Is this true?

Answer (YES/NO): YES